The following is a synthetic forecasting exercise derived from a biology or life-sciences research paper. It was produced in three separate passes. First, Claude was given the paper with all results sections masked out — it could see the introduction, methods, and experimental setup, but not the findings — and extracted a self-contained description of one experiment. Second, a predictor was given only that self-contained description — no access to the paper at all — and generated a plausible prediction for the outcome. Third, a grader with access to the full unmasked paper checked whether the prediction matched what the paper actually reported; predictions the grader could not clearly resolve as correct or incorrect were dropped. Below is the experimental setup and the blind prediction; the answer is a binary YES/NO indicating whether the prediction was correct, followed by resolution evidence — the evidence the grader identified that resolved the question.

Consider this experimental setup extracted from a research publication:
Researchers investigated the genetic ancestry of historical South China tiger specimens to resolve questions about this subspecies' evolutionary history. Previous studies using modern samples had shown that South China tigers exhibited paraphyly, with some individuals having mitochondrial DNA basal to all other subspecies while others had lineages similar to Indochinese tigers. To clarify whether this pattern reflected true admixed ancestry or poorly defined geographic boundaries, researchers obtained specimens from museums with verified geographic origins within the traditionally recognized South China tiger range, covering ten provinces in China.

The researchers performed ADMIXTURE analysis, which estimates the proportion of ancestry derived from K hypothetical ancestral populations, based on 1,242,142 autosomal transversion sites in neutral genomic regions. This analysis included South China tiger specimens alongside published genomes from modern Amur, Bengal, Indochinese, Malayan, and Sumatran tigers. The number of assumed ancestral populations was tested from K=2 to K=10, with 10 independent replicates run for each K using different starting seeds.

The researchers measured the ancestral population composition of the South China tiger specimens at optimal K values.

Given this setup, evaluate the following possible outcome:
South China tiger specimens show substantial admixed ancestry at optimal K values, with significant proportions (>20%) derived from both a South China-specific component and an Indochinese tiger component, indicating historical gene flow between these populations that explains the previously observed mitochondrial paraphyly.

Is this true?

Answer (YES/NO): NO